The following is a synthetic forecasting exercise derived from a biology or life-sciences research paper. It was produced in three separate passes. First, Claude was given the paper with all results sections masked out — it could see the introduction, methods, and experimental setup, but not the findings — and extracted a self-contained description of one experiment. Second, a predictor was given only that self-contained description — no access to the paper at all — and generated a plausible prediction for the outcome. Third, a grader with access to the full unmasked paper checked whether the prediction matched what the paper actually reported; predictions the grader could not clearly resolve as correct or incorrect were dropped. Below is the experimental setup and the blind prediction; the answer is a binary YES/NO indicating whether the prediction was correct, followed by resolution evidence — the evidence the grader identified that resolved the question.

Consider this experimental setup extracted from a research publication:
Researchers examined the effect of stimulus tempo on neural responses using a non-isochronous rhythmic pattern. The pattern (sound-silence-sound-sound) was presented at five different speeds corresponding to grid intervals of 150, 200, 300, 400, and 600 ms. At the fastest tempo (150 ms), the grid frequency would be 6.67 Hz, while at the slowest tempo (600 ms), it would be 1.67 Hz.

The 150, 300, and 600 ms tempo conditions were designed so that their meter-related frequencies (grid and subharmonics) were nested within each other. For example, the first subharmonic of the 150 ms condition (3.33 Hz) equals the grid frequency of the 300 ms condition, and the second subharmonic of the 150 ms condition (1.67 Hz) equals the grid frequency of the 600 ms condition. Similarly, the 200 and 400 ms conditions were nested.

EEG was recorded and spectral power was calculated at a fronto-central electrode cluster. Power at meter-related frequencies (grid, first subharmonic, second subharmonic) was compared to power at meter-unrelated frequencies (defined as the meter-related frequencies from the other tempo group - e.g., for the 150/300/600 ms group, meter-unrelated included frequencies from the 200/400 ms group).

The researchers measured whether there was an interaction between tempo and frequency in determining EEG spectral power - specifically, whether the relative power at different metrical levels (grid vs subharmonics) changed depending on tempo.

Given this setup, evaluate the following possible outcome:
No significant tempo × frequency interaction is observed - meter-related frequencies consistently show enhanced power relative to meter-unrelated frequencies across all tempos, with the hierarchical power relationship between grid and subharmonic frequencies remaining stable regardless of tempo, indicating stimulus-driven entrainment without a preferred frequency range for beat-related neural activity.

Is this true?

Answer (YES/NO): NO